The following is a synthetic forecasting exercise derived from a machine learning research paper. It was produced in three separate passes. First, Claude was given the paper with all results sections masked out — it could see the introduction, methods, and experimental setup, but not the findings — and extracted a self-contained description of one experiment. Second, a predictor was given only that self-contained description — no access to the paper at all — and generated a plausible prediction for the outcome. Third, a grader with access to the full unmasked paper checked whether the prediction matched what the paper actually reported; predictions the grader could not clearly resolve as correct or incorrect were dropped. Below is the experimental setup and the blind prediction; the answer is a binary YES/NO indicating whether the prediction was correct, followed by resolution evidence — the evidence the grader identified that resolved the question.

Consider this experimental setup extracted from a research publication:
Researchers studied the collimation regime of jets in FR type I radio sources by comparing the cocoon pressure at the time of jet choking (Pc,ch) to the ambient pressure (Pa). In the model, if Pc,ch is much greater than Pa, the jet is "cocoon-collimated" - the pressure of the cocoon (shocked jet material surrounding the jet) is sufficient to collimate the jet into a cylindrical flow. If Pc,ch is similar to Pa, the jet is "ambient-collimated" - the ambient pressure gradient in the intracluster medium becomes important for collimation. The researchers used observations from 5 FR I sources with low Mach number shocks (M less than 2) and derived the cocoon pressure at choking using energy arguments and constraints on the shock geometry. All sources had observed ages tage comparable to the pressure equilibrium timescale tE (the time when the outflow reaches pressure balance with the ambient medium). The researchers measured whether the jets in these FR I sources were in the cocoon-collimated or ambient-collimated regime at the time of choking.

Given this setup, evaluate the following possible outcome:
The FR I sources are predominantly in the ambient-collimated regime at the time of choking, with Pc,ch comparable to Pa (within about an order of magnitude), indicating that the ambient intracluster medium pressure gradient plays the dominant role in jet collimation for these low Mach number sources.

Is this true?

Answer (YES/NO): NO